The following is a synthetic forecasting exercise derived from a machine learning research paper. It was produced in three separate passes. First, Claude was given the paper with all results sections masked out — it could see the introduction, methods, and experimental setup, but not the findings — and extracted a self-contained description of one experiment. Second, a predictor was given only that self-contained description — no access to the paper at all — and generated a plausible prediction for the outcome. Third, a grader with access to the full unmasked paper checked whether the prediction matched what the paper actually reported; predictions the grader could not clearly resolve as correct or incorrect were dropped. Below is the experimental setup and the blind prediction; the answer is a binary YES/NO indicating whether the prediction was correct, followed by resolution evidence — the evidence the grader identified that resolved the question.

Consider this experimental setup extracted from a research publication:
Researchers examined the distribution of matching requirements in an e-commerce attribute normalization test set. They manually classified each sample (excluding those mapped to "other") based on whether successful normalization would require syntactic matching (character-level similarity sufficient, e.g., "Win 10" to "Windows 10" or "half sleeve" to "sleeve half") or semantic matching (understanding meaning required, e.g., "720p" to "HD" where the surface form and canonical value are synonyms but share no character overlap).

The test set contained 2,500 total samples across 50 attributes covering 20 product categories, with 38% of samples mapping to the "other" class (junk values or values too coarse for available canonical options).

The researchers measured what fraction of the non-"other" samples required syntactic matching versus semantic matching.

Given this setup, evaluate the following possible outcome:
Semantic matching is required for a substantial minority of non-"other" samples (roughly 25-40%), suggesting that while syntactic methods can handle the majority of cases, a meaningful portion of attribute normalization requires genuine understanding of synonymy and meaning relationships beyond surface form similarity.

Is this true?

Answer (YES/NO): YES